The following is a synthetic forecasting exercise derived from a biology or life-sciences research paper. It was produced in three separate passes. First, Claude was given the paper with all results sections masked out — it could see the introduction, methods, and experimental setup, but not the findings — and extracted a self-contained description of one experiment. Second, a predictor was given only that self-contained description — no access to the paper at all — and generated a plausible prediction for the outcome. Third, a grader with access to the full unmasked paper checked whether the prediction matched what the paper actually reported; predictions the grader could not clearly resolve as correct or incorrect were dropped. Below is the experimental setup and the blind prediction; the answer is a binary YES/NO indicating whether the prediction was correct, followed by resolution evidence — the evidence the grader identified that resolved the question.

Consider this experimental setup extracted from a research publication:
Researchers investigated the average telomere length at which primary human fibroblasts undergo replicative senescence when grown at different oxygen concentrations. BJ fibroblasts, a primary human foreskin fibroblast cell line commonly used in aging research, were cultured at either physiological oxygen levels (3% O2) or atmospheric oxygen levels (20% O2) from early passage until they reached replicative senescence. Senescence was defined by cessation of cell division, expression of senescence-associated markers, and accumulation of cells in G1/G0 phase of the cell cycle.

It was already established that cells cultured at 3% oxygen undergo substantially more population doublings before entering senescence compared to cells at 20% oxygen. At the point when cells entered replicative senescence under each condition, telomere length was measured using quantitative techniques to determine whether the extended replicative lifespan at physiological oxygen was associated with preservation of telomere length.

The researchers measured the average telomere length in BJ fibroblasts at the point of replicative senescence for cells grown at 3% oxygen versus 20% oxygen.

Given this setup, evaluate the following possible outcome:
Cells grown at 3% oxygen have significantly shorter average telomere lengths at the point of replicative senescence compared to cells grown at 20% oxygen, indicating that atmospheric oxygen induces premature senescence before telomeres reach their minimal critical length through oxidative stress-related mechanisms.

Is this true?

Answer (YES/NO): NO